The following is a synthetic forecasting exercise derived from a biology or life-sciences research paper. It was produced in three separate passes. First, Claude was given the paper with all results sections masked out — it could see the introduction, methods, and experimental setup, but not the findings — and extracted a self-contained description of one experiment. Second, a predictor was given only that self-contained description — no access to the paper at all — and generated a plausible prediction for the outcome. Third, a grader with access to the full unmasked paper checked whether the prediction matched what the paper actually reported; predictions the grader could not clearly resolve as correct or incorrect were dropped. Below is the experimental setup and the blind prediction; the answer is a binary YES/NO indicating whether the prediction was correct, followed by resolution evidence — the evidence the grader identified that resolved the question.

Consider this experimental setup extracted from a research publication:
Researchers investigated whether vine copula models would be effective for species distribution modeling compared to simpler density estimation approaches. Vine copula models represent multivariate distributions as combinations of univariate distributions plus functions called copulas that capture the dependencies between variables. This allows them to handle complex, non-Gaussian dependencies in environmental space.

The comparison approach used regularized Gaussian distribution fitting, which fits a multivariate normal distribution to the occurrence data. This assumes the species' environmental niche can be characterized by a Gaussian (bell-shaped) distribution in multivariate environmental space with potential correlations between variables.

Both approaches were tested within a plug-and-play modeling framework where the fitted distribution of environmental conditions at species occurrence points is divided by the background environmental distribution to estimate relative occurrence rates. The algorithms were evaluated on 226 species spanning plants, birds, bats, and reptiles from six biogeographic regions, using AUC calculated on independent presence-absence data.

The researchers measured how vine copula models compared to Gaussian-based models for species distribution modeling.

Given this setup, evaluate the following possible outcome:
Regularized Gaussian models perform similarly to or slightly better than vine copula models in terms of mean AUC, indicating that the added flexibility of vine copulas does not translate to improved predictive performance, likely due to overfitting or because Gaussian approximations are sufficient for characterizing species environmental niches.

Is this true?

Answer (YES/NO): NO